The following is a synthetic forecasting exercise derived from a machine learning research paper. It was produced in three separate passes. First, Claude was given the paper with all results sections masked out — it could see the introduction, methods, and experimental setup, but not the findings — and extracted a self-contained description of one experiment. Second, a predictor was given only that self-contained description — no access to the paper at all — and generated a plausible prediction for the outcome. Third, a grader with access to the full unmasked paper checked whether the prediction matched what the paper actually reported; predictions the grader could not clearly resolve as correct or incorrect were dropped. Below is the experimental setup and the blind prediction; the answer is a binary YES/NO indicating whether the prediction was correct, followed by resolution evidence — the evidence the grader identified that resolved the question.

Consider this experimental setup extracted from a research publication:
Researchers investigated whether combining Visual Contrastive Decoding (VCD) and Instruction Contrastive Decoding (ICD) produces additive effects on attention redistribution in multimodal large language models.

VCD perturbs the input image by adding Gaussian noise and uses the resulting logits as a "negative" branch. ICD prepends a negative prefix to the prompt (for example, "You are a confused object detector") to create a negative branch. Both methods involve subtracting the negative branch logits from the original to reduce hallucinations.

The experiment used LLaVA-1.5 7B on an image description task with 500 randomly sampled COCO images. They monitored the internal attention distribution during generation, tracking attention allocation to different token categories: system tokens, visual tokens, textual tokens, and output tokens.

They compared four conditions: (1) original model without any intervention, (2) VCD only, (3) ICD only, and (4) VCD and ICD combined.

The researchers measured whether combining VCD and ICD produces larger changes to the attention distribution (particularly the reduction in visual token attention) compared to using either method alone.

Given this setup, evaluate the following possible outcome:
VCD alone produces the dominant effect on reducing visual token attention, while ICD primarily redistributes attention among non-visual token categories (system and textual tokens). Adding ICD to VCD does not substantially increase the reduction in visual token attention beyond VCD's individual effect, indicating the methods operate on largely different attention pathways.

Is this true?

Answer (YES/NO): NO